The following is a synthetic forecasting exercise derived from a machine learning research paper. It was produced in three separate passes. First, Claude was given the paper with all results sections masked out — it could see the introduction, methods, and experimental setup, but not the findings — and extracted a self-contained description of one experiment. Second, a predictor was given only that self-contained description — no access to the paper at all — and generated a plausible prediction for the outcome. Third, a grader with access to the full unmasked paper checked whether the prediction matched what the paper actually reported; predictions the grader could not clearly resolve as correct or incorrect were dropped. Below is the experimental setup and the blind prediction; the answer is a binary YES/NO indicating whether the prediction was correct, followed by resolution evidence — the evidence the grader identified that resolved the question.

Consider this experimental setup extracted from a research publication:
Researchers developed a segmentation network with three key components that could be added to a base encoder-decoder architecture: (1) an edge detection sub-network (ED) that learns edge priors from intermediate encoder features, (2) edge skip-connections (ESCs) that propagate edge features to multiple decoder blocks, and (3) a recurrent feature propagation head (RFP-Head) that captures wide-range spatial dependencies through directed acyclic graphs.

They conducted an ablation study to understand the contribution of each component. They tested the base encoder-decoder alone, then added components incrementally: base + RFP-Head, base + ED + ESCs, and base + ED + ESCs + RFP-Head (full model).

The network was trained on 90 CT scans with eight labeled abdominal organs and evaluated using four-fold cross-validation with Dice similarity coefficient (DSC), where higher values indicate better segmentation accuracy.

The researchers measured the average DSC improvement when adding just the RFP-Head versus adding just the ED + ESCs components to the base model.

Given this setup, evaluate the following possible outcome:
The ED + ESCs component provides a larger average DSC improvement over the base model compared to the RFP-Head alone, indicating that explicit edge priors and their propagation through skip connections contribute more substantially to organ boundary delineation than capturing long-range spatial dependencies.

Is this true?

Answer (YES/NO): NO